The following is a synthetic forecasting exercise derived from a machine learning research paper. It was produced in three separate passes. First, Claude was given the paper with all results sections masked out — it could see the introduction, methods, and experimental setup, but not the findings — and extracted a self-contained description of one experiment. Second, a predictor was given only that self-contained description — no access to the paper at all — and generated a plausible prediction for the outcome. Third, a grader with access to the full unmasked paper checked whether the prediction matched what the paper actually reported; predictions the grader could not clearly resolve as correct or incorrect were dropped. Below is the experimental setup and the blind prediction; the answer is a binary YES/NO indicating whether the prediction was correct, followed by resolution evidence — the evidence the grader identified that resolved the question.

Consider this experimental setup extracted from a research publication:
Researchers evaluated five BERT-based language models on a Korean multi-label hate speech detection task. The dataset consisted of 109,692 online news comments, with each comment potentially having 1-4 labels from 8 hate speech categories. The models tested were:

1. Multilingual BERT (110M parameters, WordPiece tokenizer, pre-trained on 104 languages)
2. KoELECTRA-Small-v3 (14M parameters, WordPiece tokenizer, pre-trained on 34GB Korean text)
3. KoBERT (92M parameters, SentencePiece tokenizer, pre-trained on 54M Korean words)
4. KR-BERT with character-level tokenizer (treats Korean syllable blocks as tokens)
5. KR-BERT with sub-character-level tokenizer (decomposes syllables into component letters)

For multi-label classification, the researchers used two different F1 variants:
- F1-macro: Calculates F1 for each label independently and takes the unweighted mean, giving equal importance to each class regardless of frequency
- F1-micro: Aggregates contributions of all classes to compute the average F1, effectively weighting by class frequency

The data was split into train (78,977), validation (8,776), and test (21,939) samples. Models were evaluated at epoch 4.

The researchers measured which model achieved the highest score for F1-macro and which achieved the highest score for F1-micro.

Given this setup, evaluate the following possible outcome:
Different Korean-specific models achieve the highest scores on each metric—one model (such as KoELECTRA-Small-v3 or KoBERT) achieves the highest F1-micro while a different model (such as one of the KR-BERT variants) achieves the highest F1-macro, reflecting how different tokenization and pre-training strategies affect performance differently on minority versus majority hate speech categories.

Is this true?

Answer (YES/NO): NO